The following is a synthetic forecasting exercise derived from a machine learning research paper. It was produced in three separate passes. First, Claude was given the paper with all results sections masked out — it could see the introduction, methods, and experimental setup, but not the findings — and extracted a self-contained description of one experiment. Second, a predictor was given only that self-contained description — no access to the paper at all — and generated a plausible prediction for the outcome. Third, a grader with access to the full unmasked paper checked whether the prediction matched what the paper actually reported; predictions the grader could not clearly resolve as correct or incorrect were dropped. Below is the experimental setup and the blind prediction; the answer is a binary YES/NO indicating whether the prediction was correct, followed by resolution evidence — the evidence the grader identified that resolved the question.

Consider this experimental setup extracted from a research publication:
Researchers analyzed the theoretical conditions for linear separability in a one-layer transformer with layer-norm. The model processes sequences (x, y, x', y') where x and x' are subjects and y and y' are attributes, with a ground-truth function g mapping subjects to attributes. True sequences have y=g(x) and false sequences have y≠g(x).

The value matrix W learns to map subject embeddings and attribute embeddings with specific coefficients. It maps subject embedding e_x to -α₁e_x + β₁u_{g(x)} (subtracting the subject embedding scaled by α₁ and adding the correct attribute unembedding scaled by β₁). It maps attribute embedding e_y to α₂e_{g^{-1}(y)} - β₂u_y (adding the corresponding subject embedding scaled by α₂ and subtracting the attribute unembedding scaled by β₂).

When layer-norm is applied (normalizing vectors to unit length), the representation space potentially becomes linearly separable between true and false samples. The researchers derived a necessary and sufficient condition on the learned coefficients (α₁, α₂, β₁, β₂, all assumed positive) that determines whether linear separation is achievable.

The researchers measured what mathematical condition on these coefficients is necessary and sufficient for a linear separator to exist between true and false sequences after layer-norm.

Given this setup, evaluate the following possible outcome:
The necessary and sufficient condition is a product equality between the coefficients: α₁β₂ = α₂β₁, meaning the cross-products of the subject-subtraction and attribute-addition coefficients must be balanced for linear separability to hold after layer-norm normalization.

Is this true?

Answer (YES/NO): NO